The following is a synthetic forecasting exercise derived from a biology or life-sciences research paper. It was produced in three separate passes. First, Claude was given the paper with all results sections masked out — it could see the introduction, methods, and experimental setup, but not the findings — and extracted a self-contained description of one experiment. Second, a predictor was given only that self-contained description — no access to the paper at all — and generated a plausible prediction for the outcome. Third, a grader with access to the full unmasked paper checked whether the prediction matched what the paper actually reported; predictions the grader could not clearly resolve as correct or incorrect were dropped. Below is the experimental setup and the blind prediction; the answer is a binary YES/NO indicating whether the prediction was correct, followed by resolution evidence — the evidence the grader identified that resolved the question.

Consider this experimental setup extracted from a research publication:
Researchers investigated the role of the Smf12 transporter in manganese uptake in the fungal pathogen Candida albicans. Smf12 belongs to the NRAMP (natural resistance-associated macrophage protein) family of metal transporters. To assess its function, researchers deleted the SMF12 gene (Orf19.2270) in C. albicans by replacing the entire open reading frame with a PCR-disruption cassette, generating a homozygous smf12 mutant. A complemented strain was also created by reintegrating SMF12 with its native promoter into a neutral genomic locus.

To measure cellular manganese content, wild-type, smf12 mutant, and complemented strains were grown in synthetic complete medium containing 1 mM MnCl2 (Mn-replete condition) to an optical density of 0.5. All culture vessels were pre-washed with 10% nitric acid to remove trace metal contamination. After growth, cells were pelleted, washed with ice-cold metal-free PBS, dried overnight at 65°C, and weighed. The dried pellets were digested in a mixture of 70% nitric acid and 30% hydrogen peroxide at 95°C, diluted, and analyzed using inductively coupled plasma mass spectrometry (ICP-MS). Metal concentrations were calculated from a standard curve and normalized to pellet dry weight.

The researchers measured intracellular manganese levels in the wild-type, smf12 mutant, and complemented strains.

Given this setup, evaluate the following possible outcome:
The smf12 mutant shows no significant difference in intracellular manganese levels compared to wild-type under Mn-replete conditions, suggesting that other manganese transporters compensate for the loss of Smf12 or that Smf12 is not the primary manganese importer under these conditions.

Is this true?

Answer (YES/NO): NO